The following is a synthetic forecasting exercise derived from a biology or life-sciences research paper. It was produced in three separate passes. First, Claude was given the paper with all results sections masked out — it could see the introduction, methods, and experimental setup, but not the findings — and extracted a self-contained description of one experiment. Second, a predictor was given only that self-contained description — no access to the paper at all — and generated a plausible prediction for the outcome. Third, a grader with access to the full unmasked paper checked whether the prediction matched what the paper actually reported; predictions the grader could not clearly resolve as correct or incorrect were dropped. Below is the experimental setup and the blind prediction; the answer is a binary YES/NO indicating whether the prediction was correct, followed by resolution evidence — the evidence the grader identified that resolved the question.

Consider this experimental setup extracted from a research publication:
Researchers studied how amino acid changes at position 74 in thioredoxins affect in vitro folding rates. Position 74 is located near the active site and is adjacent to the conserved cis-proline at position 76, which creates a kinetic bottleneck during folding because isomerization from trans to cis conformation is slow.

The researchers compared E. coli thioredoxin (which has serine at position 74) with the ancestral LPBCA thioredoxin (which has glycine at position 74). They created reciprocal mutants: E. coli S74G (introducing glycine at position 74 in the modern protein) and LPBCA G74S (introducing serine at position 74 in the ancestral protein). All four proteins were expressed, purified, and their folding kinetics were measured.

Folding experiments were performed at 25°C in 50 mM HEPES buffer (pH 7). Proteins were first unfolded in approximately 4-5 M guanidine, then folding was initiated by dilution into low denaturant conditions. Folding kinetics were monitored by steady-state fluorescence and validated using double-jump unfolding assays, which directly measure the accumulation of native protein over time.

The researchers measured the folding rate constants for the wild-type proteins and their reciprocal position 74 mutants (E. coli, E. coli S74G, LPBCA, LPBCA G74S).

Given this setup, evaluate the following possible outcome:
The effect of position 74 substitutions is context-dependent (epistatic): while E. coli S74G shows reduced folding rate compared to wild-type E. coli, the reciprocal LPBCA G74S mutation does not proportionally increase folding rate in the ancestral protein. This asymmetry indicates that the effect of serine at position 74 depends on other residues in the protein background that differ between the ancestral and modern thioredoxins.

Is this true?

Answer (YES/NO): NO